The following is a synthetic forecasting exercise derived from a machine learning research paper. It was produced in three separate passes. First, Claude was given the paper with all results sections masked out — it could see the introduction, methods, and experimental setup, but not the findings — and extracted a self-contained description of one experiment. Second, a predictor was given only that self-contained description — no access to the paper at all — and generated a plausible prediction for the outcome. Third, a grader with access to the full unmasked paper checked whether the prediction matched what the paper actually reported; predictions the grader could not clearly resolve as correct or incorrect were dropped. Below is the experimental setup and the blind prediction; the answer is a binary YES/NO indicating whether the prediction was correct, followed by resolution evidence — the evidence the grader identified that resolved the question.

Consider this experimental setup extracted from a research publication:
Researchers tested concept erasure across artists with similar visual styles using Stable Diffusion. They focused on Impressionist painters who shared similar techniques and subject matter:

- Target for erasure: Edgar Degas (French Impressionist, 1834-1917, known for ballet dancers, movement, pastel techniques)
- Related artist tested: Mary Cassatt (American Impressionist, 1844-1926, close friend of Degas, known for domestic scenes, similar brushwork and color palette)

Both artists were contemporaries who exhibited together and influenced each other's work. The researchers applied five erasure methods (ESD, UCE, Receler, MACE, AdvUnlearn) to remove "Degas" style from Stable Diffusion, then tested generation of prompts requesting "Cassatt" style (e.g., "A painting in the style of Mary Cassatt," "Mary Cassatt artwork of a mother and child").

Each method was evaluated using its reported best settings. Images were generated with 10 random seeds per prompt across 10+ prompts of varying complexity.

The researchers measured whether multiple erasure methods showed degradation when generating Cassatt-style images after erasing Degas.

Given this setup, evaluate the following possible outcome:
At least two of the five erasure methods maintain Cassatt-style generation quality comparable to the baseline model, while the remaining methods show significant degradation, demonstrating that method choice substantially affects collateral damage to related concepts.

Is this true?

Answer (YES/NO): NO